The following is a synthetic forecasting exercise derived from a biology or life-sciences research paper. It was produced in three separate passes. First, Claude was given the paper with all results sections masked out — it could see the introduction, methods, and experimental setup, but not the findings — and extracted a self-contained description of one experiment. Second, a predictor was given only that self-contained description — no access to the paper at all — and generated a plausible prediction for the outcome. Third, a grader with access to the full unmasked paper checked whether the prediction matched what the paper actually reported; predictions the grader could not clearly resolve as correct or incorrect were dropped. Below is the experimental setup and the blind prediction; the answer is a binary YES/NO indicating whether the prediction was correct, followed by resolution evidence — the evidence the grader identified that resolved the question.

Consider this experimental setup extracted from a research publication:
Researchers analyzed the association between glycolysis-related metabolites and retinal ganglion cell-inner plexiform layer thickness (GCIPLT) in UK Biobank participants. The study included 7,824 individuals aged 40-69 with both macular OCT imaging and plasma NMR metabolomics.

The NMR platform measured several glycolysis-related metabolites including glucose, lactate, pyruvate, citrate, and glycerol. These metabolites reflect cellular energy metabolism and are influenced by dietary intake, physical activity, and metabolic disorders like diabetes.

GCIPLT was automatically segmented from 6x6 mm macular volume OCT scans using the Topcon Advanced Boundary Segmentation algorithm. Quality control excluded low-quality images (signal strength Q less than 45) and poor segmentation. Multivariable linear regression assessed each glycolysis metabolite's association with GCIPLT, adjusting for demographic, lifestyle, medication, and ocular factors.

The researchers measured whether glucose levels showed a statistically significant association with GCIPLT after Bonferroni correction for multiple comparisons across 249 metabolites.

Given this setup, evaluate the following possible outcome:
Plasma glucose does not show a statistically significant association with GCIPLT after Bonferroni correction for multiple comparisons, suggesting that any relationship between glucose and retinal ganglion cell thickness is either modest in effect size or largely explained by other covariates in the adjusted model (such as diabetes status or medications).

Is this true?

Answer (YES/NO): YES